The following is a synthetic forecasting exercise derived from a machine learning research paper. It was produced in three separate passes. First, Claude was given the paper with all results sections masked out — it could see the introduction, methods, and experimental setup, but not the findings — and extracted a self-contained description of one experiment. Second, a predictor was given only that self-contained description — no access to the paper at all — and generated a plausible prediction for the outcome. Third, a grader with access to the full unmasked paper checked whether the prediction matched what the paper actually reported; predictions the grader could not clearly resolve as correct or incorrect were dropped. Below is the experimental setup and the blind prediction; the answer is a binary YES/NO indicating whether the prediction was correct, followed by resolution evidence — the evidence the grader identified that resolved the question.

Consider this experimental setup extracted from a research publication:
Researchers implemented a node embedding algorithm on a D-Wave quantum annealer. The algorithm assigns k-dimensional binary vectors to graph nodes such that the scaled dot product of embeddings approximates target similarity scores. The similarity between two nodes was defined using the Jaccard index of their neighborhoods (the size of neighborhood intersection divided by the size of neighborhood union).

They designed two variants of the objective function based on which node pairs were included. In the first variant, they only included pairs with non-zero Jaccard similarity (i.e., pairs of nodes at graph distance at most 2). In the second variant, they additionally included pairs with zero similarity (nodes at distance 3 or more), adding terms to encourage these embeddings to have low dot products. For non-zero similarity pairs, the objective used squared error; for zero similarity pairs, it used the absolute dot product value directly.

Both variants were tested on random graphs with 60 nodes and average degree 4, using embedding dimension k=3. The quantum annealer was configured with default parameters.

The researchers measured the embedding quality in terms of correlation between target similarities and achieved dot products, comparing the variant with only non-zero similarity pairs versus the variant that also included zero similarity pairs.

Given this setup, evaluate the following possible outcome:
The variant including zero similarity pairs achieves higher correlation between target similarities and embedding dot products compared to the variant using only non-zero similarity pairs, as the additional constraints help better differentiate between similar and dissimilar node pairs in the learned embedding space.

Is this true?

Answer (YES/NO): YES